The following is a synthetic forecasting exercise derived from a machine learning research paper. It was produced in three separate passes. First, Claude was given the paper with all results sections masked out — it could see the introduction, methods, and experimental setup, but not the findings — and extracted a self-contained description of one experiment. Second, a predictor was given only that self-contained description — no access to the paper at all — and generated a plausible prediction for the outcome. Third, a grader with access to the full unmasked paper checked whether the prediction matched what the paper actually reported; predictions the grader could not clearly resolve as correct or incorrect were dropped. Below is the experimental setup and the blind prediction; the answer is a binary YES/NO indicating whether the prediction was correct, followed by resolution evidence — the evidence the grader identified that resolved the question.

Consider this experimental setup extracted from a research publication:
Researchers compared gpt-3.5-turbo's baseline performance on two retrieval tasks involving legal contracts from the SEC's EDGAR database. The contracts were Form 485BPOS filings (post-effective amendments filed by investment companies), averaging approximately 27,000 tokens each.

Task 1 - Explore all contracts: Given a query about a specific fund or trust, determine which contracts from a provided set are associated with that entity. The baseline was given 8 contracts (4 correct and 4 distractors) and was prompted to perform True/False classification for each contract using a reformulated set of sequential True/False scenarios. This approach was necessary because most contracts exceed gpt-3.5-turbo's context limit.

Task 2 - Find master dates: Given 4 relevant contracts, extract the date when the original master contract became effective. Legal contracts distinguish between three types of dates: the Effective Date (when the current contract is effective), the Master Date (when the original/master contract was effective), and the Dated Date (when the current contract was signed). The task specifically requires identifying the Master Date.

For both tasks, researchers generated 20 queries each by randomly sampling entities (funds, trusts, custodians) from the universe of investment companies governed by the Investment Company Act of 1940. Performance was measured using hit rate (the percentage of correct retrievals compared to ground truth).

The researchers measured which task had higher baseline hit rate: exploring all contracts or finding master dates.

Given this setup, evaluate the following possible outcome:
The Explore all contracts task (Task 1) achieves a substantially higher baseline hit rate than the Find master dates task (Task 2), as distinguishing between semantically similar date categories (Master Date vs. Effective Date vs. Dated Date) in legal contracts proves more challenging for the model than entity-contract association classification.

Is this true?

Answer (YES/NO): YES